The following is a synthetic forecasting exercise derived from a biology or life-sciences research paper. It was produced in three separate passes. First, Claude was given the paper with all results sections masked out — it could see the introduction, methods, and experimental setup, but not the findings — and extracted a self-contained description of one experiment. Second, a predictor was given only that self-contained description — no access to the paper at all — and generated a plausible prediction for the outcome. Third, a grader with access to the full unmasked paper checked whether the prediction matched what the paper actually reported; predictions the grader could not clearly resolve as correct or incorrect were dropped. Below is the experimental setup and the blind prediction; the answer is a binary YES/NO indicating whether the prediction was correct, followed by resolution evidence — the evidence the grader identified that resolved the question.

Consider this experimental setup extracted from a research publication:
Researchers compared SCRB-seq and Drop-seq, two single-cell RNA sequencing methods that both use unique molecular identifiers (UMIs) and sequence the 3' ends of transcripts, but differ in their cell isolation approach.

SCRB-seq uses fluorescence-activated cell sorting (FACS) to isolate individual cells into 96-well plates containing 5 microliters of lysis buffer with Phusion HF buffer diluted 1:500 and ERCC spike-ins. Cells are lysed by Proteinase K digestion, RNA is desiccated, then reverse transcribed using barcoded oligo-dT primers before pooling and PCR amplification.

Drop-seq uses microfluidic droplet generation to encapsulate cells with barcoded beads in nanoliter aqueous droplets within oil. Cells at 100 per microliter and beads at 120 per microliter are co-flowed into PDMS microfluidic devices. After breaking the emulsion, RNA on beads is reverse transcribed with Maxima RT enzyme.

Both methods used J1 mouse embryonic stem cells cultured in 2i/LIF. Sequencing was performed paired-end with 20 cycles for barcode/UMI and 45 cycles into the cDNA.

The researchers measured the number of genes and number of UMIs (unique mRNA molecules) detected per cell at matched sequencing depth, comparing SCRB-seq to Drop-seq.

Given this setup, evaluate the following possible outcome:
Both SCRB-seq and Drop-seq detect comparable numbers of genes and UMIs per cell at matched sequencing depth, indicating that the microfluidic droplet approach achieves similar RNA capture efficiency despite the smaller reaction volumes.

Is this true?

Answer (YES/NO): NO